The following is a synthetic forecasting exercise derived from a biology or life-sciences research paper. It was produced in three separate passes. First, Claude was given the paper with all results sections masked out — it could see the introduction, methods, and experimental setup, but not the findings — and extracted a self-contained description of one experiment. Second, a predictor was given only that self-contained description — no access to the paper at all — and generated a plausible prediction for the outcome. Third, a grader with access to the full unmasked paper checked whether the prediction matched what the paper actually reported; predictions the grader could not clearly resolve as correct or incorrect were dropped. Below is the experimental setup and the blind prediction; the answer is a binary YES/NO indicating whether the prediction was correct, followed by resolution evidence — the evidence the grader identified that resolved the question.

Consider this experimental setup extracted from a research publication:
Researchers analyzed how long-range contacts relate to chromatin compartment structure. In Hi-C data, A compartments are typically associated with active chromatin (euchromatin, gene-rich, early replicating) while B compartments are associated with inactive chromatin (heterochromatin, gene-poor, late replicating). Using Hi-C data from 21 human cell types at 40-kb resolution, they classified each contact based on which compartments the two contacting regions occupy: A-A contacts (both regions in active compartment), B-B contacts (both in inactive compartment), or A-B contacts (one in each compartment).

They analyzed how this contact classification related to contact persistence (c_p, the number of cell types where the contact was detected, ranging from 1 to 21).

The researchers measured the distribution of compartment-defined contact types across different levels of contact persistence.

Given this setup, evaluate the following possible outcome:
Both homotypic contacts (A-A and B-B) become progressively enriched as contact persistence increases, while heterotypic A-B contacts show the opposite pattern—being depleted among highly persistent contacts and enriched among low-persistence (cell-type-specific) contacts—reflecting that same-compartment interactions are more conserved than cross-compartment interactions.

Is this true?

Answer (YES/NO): NO